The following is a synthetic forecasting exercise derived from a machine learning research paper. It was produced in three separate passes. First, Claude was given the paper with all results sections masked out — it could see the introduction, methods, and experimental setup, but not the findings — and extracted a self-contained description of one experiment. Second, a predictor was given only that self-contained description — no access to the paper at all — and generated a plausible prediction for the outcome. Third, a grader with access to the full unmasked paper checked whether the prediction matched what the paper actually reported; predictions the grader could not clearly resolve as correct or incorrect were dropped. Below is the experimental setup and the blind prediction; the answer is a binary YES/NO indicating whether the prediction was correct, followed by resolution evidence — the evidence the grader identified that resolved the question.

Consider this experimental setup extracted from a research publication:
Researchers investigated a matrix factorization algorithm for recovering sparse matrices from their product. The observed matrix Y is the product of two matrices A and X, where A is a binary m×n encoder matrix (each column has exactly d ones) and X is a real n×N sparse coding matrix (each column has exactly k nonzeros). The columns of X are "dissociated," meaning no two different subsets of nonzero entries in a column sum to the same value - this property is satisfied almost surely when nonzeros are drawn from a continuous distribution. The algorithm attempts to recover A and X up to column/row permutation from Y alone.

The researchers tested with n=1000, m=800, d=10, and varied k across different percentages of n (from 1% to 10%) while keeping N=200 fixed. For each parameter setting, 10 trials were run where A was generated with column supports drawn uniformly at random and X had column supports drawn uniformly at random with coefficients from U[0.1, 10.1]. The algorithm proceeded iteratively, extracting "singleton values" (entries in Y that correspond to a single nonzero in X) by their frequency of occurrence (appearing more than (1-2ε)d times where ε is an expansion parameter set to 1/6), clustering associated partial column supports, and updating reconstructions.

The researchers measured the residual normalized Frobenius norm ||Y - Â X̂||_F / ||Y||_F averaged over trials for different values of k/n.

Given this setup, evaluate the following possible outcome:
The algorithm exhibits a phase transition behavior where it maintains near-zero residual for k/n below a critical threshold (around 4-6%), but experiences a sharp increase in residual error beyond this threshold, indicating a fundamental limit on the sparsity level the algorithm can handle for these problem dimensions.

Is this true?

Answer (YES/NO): NO